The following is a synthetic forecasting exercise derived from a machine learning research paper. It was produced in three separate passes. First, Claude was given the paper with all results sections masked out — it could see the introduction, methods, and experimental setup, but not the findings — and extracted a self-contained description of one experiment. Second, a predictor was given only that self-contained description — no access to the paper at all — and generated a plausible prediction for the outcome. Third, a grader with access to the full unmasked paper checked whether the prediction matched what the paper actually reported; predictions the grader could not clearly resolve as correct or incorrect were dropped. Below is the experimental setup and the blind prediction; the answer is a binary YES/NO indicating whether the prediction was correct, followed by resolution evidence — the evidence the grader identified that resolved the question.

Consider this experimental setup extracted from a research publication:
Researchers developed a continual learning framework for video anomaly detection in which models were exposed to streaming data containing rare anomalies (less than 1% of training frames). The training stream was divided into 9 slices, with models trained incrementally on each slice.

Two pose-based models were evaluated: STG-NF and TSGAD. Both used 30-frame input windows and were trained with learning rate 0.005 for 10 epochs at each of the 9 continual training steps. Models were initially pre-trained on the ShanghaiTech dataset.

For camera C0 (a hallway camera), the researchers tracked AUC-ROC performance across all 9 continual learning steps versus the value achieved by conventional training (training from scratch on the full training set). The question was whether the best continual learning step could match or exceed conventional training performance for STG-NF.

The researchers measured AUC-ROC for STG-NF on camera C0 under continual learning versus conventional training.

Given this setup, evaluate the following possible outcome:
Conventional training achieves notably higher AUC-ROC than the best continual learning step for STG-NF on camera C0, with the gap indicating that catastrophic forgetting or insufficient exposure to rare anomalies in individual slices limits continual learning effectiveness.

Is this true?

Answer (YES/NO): NO